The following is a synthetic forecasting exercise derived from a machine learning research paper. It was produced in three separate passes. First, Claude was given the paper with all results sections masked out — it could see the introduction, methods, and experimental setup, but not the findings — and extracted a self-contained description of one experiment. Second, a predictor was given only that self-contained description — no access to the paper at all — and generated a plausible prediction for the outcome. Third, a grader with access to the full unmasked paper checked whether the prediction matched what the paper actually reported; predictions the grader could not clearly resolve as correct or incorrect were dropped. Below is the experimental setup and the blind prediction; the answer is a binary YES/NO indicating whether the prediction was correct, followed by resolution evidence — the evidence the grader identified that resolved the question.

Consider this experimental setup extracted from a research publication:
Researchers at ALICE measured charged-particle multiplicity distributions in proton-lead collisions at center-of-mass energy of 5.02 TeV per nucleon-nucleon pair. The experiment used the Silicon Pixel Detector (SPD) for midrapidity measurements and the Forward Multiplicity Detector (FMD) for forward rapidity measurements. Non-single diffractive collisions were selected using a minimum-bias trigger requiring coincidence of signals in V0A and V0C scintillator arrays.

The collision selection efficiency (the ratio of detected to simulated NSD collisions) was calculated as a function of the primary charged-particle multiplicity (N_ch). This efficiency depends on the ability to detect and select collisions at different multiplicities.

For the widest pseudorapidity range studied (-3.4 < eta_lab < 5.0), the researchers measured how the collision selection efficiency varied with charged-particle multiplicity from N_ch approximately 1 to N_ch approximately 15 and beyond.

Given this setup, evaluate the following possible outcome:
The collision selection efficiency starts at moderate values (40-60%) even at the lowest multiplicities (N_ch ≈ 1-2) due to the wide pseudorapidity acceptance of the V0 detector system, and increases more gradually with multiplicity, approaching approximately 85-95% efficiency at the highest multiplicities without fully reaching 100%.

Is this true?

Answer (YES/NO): NO